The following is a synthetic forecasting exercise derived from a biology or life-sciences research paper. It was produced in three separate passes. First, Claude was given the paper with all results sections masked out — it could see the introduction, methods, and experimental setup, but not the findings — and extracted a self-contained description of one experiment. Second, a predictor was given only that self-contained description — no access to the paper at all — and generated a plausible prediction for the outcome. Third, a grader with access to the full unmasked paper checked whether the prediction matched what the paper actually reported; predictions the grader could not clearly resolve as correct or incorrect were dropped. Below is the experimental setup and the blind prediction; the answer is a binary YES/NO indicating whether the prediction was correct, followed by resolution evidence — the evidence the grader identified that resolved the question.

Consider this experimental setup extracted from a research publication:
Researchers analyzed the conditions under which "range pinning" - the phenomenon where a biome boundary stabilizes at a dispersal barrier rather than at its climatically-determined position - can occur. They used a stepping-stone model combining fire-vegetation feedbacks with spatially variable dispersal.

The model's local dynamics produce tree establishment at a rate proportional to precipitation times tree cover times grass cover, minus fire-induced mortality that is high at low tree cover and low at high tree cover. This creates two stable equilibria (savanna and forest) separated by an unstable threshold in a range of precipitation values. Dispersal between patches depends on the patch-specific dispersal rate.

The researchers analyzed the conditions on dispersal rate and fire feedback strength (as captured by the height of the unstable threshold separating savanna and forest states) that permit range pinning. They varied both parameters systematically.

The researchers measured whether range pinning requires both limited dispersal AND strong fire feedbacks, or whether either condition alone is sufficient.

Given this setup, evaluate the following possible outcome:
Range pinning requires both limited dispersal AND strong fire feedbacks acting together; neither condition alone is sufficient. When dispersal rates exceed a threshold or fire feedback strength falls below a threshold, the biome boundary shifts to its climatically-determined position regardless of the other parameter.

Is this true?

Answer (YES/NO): YES